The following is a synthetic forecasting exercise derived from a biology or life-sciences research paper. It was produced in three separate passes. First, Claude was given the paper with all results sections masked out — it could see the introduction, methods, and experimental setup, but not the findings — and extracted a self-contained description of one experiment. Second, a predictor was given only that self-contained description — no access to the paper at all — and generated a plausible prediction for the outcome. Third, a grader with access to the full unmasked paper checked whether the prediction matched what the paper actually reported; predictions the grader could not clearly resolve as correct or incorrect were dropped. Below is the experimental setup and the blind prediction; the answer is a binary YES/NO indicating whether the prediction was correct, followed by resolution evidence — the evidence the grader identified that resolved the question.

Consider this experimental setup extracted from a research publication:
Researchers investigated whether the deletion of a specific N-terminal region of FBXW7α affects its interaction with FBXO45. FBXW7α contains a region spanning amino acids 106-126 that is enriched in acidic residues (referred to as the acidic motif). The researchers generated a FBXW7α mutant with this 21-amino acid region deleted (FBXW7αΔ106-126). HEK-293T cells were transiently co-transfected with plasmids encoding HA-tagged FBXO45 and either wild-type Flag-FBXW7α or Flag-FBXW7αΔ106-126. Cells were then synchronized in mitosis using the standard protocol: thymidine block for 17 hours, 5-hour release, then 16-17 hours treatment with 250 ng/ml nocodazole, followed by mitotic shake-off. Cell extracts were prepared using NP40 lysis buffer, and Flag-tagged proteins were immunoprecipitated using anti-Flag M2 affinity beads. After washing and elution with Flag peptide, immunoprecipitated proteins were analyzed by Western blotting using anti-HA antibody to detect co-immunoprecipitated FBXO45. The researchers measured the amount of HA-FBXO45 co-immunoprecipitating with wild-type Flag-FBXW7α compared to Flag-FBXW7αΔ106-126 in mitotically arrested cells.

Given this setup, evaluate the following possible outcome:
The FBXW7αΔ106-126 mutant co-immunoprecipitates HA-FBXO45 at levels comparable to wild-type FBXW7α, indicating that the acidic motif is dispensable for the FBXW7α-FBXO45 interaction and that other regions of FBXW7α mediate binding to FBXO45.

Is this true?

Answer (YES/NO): NO